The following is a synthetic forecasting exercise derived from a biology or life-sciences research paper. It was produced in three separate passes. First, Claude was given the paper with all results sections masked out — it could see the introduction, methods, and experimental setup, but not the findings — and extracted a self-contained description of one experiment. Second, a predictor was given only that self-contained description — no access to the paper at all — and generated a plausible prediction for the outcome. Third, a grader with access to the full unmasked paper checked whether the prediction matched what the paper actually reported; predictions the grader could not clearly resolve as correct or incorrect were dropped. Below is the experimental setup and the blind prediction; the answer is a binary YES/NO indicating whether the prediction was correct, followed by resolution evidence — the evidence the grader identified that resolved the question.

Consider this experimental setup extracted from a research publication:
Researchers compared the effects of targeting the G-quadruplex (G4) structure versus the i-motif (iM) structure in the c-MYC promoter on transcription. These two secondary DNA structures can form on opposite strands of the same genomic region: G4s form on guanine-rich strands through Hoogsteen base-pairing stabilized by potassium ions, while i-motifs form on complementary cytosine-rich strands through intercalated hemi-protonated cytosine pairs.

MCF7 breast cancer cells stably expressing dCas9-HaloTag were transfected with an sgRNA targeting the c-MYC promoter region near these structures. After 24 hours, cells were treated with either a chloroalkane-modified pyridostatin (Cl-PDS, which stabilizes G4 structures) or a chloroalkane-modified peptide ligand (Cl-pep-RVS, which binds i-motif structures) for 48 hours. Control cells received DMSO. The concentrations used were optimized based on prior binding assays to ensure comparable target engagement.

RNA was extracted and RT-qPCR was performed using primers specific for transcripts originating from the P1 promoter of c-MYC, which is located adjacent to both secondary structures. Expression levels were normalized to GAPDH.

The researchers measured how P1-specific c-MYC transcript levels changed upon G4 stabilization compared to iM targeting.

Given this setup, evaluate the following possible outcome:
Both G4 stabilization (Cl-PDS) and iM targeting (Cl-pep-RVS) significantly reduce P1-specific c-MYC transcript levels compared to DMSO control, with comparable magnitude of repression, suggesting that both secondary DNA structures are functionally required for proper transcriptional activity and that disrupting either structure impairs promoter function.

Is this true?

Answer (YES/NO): NO